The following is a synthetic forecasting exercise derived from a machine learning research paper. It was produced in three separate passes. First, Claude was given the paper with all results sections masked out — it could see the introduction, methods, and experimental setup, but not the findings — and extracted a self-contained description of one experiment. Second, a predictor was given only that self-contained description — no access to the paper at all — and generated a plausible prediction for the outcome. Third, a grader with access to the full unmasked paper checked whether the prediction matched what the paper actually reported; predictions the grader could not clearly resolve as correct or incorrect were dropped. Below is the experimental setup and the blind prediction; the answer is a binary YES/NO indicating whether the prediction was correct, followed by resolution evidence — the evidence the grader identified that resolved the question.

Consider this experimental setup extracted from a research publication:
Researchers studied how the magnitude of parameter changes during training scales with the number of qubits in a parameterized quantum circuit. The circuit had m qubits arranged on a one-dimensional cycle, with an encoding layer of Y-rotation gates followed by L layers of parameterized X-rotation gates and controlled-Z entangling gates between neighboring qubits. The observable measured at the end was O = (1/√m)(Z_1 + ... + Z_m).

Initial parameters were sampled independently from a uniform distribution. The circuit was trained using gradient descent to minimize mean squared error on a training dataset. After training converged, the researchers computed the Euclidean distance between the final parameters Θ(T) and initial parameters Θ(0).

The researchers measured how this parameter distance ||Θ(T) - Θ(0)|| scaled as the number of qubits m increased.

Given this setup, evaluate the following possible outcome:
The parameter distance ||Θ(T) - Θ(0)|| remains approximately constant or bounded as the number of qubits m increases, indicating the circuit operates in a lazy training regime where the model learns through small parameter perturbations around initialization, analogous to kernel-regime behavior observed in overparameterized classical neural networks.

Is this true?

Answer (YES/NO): NO